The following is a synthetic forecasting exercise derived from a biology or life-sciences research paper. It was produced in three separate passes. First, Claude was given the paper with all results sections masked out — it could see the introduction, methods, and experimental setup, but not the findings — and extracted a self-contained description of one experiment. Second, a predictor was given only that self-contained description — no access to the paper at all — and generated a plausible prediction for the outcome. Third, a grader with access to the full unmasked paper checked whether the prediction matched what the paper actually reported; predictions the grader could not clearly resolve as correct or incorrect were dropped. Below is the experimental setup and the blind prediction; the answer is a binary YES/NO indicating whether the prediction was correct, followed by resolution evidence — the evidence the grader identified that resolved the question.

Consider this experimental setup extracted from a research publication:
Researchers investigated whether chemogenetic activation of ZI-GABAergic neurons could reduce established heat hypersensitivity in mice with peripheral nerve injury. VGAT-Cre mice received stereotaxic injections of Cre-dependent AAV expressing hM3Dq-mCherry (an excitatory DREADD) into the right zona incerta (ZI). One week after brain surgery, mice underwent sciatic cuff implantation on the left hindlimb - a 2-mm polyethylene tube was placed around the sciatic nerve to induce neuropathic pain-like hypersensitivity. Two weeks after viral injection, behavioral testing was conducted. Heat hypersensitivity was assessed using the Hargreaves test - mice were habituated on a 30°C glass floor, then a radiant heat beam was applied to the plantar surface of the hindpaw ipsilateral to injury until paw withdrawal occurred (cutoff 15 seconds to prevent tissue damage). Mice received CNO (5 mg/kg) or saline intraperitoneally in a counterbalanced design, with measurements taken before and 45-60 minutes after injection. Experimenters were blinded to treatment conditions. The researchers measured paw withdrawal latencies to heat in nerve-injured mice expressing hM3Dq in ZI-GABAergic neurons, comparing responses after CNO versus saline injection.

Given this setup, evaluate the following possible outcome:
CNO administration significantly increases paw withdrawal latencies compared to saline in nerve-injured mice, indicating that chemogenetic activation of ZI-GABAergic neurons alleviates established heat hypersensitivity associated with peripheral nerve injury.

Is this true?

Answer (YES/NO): NO